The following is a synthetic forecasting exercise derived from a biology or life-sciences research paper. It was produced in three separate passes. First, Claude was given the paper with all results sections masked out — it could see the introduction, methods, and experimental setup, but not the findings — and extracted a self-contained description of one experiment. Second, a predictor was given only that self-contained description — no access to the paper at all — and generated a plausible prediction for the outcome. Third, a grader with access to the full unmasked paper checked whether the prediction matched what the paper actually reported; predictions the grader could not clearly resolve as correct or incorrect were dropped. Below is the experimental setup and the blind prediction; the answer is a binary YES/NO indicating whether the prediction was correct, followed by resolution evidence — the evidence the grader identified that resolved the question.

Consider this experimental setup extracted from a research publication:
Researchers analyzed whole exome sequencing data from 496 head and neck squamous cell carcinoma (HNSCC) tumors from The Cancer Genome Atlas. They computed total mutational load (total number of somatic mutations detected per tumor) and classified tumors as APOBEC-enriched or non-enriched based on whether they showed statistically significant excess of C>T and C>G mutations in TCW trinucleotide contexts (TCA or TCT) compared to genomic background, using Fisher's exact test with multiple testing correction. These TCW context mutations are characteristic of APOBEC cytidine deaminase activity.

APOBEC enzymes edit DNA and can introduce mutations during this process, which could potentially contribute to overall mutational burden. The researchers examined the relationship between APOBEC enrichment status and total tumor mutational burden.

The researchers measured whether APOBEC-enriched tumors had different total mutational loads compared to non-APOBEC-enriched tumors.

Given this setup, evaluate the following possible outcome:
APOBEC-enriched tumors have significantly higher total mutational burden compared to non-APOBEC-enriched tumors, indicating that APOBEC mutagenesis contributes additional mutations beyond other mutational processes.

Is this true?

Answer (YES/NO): NO